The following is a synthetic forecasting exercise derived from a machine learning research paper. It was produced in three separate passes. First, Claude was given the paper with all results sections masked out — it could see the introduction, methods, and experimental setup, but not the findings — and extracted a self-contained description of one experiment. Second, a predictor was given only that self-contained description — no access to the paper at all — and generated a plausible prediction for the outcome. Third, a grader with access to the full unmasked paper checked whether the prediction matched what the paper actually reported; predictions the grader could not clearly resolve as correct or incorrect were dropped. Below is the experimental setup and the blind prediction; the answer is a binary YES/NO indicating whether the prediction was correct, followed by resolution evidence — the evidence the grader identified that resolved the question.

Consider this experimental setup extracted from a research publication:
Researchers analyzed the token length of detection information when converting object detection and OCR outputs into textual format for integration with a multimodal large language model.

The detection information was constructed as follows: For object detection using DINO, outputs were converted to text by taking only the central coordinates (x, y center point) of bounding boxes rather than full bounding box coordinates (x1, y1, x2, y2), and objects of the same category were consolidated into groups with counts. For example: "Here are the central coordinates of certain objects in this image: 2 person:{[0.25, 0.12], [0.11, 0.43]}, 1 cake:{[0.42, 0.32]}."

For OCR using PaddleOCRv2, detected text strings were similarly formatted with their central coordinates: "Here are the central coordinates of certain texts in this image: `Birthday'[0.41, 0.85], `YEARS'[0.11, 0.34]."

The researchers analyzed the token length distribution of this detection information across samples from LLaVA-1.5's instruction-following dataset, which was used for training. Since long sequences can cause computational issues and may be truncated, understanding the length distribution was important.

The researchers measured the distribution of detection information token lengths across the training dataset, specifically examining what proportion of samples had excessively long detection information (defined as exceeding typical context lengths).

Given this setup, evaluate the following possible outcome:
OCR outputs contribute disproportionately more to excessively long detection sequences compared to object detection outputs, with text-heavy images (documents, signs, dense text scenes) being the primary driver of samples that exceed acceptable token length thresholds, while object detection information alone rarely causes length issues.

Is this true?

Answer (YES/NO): NO